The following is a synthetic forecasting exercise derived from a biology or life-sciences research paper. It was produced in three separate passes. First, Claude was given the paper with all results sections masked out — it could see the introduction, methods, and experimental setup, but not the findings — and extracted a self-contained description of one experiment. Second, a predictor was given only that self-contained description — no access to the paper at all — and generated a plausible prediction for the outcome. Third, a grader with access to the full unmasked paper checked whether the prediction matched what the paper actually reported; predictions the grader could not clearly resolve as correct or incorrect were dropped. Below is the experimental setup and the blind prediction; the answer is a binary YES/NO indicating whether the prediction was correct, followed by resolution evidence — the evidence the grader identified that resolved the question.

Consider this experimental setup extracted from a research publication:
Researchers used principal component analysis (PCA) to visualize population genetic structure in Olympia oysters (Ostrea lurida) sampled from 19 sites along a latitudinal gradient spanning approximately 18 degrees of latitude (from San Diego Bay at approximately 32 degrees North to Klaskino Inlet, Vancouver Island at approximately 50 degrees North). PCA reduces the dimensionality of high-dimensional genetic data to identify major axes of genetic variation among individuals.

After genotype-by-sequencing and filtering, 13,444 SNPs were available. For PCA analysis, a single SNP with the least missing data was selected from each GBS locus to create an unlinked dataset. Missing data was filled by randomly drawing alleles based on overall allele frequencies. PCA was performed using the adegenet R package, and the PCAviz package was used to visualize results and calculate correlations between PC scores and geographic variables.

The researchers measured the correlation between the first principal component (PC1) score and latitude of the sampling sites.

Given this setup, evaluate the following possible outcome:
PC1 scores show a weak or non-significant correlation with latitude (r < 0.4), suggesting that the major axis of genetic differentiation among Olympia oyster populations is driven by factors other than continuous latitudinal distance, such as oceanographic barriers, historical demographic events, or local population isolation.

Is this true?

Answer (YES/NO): NO